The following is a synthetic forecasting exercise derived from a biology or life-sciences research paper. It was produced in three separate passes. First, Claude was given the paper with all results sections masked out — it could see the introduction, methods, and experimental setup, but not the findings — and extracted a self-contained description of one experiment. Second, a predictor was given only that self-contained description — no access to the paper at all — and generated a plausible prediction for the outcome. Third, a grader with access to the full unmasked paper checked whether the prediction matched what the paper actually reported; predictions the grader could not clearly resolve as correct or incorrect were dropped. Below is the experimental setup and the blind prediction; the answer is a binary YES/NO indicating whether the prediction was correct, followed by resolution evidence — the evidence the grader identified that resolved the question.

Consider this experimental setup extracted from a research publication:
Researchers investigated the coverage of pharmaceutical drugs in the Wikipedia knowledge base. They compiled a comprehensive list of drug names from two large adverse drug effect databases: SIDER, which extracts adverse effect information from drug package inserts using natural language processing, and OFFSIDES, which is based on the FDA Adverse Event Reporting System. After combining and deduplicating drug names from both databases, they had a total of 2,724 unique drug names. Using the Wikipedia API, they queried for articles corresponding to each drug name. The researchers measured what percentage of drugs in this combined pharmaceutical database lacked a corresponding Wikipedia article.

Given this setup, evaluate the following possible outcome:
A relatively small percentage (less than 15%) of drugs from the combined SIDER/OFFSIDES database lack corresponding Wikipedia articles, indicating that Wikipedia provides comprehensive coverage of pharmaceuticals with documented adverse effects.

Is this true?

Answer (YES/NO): YES